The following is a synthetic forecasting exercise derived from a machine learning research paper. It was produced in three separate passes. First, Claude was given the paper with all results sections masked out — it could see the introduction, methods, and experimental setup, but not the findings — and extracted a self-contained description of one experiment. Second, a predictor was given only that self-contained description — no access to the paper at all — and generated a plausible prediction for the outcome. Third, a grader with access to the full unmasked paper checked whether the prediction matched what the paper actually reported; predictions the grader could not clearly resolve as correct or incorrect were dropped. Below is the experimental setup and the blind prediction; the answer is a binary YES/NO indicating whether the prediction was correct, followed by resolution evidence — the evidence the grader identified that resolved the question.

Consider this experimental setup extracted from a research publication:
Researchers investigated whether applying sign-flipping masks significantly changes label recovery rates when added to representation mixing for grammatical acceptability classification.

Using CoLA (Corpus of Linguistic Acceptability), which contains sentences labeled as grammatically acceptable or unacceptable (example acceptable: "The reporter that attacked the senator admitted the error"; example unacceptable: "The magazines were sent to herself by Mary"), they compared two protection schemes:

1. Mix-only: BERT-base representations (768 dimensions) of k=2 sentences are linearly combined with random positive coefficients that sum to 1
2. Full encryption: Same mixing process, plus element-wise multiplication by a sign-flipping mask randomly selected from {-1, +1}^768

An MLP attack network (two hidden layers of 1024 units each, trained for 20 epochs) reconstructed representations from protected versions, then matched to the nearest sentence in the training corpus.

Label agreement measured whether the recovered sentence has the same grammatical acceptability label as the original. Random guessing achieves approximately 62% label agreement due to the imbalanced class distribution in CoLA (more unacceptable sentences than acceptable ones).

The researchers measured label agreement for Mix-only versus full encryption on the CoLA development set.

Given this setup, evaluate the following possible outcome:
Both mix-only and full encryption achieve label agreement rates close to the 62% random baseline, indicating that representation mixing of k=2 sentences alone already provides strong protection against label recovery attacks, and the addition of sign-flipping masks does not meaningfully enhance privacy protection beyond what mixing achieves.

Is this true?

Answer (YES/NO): NO